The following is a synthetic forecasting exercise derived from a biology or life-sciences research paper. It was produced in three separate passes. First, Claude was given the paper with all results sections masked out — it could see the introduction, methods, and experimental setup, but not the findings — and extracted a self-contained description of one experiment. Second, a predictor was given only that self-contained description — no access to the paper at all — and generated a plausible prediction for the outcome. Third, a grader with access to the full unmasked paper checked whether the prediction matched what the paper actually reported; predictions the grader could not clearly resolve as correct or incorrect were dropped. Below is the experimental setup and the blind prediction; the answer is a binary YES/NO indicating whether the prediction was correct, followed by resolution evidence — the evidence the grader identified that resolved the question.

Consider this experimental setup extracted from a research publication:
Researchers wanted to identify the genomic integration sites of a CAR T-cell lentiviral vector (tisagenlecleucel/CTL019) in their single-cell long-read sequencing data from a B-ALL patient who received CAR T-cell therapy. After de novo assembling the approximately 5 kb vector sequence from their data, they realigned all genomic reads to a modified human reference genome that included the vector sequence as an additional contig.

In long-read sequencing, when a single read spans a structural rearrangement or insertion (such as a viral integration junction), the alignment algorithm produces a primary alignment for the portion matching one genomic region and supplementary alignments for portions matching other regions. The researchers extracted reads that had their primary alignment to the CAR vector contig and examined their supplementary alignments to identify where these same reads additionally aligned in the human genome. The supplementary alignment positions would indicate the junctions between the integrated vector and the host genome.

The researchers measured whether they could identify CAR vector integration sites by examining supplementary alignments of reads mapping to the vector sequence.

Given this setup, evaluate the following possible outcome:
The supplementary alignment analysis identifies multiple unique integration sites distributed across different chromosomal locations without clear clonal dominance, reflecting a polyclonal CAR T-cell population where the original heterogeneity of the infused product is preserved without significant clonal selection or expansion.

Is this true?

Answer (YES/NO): YES